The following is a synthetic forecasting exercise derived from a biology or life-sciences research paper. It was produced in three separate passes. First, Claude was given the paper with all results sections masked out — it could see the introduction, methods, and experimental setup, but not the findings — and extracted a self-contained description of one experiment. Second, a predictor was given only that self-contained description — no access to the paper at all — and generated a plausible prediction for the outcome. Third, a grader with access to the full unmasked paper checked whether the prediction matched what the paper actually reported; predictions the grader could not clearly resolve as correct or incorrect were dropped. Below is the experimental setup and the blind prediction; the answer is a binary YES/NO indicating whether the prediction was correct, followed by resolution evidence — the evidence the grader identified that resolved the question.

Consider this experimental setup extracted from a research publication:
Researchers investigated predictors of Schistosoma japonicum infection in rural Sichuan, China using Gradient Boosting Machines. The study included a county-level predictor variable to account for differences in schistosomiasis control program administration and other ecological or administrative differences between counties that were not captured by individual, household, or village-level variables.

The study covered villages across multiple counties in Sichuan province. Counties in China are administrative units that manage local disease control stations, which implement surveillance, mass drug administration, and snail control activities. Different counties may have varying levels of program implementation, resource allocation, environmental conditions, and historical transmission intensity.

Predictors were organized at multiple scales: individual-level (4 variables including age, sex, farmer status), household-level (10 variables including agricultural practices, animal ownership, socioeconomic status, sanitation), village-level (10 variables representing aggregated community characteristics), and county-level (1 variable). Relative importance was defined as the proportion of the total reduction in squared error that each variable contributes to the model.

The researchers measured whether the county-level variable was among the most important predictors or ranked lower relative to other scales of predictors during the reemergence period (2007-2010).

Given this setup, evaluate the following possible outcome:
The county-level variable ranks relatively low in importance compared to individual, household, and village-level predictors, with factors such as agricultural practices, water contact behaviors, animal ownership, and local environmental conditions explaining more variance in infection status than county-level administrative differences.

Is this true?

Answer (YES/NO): YES